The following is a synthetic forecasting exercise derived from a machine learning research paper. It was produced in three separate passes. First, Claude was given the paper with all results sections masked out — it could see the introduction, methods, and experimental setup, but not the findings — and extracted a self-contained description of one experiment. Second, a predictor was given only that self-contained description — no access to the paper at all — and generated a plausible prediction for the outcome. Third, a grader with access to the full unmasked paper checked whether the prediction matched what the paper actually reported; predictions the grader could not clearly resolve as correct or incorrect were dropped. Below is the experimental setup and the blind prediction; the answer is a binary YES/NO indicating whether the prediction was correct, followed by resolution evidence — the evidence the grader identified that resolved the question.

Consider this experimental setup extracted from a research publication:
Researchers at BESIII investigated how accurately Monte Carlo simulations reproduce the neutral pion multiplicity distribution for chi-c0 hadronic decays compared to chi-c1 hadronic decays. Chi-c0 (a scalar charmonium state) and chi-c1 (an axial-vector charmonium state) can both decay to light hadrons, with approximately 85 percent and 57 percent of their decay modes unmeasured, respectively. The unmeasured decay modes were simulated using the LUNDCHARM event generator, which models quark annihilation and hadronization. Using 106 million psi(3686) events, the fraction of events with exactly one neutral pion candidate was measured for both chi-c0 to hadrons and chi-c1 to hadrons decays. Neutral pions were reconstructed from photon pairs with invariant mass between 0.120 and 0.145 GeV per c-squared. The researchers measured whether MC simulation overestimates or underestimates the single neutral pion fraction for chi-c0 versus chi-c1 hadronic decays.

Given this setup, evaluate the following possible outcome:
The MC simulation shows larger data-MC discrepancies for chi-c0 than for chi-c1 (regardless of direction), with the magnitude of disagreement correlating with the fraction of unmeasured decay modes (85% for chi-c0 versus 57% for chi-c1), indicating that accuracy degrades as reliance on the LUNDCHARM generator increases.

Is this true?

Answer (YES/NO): YES